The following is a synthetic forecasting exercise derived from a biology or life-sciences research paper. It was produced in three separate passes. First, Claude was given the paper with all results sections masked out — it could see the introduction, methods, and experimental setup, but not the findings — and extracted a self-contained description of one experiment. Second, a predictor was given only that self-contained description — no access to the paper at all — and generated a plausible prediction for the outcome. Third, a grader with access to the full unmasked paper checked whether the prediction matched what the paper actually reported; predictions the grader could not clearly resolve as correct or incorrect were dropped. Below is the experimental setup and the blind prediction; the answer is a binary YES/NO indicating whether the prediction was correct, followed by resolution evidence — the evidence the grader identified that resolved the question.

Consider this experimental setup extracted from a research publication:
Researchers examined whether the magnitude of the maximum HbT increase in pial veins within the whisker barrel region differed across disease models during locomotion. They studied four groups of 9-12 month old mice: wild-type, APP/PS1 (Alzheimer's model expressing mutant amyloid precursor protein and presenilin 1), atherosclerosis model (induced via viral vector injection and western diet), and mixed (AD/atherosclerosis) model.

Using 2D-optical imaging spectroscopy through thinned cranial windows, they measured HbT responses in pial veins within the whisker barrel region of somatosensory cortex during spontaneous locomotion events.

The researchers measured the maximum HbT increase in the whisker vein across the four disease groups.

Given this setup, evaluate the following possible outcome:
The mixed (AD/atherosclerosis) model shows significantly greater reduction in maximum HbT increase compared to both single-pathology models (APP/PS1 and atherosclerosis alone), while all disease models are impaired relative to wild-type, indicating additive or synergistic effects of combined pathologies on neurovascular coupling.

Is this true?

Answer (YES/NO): NO